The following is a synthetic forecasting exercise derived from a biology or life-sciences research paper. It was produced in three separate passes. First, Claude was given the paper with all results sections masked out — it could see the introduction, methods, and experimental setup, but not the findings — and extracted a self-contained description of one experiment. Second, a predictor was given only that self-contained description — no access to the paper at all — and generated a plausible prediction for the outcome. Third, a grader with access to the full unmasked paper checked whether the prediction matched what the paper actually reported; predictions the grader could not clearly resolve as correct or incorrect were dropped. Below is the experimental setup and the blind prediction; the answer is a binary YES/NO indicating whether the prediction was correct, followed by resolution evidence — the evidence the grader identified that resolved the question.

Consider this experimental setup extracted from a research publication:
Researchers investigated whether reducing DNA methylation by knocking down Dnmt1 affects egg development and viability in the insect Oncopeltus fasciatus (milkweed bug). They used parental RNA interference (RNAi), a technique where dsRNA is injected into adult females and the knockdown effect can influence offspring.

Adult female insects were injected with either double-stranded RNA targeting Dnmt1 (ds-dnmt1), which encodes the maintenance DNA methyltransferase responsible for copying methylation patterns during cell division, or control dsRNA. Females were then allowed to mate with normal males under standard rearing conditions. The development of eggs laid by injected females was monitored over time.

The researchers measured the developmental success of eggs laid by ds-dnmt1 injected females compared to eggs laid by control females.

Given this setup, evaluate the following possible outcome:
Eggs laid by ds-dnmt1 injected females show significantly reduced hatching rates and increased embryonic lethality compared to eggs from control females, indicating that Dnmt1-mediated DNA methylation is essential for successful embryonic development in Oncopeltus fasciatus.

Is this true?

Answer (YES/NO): YES